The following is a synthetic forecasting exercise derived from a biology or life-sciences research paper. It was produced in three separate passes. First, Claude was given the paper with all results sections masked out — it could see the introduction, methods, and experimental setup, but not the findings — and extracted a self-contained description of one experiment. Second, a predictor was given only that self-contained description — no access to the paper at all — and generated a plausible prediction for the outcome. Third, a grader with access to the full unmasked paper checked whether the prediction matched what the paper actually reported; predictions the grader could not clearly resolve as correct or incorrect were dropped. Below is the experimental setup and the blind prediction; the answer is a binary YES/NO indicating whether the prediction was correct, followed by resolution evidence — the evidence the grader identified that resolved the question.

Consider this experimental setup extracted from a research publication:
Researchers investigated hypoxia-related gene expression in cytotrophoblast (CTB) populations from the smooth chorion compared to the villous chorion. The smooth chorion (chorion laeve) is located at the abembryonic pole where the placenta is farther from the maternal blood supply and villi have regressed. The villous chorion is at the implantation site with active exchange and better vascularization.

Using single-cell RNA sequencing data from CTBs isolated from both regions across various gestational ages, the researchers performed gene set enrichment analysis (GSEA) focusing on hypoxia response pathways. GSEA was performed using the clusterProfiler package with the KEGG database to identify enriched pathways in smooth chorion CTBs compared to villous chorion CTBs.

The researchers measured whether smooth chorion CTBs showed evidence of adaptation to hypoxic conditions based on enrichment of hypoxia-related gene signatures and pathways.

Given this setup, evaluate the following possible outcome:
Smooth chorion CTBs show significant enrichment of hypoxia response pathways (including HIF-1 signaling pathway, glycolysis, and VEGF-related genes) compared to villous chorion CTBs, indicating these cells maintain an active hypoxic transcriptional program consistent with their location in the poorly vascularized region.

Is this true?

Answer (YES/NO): YES